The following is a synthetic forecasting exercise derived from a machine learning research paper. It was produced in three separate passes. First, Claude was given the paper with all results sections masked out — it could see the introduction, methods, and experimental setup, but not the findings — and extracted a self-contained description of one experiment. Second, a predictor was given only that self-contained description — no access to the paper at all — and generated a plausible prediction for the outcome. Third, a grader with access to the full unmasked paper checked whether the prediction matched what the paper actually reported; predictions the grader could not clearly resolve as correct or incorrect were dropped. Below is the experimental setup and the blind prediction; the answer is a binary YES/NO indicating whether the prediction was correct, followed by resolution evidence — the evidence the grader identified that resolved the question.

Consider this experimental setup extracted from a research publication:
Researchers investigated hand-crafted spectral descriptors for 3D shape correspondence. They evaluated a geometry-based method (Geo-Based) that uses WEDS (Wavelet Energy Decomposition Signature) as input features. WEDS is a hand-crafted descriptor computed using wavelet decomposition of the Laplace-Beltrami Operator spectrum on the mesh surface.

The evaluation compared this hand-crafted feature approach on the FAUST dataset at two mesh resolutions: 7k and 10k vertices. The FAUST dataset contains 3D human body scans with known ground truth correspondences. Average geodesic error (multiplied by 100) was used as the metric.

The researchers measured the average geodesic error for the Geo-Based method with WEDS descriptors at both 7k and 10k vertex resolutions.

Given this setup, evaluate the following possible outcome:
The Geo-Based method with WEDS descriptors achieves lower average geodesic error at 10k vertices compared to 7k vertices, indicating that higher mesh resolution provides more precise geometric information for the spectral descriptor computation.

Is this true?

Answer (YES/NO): NO